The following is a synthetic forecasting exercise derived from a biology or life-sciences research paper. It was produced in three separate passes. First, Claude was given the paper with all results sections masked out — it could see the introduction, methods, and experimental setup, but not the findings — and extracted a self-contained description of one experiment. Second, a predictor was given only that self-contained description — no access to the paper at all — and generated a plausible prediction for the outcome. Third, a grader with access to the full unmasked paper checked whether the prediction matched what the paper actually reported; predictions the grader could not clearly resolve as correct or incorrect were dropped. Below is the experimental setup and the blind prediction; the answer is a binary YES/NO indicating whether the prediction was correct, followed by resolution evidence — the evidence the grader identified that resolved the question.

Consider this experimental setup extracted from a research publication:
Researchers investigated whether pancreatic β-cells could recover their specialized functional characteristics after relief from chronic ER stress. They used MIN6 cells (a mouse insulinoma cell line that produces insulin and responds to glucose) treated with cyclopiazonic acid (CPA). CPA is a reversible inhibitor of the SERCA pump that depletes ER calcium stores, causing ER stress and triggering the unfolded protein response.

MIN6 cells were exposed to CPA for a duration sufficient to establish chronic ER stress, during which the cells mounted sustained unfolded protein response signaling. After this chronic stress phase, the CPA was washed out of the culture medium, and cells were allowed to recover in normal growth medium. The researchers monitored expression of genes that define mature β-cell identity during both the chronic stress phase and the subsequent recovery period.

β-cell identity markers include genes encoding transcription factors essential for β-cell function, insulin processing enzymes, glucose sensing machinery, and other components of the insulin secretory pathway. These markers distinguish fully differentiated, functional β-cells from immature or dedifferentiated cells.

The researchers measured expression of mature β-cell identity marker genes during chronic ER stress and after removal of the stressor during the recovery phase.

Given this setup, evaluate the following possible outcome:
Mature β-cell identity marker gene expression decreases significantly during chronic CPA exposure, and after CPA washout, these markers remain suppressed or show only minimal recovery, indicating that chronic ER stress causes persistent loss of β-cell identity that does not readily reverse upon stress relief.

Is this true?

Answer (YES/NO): NO